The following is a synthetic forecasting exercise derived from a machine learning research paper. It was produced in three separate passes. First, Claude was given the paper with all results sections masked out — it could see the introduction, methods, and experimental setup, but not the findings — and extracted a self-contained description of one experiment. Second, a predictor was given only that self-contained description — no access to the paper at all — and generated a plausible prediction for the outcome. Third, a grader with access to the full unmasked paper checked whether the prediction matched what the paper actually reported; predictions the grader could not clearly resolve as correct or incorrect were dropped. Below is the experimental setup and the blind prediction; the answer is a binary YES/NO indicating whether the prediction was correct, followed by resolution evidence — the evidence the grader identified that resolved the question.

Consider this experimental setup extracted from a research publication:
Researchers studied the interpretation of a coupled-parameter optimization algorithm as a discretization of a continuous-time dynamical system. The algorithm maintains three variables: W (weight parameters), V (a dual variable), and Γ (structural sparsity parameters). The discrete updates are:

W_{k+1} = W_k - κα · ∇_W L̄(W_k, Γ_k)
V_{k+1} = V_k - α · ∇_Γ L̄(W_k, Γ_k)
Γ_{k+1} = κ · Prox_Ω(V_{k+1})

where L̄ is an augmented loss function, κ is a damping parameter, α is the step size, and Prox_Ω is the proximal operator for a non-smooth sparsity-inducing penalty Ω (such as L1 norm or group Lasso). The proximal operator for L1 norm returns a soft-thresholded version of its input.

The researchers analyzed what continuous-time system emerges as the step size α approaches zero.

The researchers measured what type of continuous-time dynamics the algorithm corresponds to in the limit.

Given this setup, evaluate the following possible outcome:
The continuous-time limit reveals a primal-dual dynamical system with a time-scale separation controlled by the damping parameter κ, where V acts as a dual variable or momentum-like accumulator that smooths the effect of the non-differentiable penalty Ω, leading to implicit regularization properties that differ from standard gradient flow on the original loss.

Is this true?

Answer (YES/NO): NO